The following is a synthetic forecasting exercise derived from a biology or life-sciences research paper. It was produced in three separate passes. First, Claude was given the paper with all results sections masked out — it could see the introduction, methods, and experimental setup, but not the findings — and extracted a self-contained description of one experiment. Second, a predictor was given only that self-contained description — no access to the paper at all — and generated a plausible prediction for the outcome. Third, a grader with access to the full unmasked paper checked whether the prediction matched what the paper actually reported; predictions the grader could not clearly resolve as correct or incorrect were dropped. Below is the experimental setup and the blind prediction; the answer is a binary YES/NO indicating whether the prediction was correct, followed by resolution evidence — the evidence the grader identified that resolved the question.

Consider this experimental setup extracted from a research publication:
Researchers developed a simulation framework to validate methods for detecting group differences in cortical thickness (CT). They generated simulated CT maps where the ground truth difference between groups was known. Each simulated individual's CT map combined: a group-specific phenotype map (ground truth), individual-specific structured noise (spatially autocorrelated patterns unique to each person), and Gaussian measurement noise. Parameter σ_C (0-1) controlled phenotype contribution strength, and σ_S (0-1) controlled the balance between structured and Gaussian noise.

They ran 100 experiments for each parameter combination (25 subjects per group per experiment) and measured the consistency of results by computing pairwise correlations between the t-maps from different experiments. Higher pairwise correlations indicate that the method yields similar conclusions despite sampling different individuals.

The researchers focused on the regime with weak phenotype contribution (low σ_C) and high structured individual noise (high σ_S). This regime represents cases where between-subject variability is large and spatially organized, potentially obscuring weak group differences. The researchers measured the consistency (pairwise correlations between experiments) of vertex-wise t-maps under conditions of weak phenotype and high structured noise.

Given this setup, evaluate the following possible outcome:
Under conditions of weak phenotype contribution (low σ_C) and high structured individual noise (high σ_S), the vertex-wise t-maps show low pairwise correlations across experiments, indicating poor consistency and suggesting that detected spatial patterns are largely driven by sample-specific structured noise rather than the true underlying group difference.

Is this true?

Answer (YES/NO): YES